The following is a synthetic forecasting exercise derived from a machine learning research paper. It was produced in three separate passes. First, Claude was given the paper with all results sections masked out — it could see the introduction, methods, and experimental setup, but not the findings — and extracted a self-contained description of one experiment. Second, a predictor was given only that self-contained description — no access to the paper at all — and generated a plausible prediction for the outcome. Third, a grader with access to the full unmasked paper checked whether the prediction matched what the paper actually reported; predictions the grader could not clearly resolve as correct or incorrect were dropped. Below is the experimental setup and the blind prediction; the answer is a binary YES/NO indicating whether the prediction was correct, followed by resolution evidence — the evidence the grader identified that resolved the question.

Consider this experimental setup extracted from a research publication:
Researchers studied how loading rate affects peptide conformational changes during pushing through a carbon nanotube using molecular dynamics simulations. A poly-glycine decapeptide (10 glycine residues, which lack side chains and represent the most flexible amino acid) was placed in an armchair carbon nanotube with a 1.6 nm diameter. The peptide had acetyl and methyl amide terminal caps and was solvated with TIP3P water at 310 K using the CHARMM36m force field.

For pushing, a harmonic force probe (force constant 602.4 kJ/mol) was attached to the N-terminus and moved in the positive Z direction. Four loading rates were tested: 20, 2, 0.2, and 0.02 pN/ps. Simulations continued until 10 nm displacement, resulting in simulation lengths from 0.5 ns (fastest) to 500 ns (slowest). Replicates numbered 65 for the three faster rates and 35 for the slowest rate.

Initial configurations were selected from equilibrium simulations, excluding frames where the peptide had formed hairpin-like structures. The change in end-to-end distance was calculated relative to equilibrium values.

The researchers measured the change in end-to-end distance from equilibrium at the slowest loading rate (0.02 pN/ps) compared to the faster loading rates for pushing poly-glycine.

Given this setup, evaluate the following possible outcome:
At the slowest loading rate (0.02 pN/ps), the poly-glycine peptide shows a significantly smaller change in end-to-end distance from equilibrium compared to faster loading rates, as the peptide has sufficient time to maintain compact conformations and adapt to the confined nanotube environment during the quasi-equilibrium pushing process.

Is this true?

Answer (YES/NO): YES